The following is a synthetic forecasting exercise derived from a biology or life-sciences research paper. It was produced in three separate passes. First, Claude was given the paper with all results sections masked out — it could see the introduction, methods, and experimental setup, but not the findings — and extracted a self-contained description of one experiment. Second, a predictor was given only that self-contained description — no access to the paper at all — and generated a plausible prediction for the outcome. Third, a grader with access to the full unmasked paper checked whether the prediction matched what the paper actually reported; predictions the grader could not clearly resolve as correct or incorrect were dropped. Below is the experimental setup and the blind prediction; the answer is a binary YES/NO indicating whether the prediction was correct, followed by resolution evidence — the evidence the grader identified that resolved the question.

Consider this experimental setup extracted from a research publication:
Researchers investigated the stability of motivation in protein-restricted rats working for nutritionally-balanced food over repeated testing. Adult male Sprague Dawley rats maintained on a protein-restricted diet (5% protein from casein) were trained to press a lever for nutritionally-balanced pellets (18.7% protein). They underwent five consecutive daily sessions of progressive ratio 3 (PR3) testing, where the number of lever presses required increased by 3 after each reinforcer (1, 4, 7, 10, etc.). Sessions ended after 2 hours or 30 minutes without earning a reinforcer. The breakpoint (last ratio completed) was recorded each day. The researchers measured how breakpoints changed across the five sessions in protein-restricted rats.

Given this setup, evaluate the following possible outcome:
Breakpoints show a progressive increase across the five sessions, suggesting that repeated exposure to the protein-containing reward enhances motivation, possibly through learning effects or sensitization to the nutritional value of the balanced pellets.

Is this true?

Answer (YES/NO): NO